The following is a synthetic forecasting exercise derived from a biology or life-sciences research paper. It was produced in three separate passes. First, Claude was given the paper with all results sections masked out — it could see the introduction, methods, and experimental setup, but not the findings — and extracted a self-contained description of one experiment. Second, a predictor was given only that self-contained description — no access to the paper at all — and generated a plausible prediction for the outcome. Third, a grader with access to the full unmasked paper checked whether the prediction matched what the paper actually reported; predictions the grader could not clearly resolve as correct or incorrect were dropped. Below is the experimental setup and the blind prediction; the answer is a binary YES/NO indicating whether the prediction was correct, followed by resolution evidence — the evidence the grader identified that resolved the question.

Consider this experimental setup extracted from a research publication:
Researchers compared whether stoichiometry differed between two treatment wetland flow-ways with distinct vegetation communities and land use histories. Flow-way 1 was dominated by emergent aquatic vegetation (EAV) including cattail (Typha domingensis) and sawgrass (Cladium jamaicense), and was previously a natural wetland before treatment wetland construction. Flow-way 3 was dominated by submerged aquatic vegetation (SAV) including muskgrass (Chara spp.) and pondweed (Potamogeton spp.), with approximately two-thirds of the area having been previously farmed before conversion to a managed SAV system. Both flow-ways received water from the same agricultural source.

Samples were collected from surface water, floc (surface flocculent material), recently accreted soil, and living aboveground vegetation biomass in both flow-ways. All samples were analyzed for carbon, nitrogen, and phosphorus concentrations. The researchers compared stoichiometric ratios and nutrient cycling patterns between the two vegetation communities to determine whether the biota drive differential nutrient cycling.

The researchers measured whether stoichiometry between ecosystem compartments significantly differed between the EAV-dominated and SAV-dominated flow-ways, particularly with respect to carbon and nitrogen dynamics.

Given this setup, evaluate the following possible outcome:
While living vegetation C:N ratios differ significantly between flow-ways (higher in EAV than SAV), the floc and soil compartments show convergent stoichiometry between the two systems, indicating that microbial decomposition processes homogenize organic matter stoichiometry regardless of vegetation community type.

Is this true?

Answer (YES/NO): NO